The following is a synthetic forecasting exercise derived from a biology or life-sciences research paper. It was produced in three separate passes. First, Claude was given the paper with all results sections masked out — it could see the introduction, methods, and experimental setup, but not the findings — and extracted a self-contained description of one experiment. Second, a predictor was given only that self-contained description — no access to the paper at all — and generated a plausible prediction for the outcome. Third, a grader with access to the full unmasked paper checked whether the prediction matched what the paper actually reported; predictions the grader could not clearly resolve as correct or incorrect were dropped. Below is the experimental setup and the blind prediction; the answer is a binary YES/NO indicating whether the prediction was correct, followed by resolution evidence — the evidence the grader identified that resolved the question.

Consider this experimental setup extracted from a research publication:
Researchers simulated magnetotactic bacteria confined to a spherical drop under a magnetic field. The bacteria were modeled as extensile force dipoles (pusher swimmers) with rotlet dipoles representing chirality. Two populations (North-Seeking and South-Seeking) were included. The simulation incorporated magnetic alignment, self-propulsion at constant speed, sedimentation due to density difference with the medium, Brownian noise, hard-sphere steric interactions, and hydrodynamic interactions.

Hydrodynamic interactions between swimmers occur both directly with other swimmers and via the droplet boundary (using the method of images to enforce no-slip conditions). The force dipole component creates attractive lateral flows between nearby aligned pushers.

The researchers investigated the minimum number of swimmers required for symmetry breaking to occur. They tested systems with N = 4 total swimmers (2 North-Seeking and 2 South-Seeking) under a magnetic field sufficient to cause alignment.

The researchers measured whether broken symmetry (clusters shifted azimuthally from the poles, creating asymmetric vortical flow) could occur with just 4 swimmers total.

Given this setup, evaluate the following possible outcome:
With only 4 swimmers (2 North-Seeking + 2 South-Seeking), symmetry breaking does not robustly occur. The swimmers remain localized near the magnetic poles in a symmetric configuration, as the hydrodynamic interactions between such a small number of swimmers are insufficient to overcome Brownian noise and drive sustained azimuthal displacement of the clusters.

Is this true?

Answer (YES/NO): NO